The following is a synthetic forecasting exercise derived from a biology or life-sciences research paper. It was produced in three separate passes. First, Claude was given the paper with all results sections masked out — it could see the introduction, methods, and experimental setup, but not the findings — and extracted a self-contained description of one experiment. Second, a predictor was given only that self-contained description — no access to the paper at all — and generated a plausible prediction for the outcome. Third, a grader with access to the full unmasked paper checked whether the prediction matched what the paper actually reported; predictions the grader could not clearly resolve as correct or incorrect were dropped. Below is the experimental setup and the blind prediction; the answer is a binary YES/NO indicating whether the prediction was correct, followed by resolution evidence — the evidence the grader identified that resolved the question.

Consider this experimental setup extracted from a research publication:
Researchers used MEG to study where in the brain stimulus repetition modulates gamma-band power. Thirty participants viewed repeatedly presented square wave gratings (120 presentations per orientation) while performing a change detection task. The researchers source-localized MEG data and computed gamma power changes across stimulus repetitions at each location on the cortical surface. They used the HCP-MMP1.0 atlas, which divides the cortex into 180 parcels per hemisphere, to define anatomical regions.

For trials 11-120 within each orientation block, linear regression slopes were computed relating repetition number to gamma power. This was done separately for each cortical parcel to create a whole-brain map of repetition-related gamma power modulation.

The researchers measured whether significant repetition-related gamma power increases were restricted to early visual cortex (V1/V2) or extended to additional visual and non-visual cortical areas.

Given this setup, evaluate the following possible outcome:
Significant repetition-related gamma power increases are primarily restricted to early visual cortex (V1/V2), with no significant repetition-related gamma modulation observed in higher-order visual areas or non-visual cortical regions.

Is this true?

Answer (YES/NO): NO